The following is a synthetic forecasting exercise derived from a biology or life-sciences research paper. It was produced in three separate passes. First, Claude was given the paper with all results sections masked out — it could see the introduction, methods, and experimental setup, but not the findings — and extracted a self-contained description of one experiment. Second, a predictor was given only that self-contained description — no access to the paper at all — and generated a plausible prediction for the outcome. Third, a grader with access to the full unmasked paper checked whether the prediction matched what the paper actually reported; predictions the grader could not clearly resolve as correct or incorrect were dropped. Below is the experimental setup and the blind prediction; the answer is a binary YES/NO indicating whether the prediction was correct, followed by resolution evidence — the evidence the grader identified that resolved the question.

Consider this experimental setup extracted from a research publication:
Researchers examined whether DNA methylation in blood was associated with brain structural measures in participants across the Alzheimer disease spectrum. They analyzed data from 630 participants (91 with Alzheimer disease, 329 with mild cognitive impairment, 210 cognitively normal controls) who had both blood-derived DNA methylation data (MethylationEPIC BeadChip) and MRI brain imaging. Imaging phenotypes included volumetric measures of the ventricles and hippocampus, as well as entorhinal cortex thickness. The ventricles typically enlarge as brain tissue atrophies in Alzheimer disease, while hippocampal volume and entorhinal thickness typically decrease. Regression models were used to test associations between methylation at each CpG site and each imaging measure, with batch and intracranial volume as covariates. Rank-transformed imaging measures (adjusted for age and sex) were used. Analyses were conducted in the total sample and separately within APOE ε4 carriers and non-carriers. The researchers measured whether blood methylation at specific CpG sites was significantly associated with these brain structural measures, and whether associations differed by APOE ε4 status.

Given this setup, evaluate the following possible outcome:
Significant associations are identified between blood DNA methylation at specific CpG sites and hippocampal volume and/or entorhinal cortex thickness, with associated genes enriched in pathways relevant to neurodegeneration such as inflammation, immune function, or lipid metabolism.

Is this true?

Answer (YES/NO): NO